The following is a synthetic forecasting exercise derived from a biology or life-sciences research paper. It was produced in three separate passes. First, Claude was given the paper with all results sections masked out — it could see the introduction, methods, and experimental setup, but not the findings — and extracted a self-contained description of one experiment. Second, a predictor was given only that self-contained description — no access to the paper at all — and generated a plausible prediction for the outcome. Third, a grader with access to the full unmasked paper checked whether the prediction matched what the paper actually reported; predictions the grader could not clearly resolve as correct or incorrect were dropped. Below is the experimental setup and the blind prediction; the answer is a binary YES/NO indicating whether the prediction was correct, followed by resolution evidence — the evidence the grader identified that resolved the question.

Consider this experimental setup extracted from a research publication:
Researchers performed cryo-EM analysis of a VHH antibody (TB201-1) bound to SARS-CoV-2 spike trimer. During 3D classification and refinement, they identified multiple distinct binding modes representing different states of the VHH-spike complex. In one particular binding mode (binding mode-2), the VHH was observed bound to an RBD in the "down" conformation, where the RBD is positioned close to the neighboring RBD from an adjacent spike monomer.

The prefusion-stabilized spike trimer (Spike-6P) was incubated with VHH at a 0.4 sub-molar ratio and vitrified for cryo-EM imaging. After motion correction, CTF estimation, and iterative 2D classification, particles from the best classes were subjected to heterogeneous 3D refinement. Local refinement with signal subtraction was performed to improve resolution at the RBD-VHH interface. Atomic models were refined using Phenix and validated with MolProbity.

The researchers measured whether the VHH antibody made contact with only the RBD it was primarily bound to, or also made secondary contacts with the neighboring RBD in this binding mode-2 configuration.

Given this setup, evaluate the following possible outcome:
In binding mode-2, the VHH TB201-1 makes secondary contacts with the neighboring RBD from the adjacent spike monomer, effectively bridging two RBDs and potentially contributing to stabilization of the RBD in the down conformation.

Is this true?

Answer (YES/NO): YES